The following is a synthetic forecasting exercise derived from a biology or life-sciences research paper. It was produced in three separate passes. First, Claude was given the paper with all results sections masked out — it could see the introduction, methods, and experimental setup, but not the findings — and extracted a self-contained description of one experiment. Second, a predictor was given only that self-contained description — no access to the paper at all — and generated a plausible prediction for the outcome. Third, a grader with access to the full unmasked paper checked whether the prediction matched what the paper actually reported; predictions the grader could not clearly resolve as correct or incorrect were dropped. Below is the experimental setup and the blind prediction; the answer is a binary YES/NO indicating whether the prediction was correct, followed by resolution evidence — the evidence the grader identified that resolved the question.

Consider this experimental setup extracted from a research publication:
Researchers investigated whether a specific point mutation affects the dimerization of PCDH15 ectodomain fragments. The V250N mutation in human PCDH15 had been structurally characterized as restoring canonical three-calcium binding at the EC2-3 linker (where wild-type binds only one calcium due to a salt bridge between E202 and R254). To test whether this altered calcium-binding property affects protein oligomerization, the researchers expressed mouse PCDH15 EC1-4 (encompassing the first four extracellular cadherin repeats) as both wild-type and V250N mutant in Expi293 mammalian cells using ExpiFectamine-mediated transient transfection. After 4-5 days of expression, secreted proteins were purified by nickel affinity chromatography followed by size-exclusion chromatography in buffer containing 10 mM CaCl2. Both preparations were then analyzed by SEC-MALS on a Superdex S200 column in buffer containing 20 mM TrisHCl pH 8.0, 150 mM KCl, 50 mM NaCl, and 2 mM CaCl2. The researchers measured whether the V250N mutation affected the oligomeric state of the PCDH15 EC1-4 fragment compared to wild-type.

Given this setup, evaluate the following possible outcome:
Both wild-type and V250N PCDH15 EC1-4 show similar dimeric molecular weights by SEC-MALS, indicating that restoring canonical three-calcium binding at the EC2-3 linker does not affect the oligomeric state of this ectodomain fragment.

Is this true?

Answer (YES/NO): NO